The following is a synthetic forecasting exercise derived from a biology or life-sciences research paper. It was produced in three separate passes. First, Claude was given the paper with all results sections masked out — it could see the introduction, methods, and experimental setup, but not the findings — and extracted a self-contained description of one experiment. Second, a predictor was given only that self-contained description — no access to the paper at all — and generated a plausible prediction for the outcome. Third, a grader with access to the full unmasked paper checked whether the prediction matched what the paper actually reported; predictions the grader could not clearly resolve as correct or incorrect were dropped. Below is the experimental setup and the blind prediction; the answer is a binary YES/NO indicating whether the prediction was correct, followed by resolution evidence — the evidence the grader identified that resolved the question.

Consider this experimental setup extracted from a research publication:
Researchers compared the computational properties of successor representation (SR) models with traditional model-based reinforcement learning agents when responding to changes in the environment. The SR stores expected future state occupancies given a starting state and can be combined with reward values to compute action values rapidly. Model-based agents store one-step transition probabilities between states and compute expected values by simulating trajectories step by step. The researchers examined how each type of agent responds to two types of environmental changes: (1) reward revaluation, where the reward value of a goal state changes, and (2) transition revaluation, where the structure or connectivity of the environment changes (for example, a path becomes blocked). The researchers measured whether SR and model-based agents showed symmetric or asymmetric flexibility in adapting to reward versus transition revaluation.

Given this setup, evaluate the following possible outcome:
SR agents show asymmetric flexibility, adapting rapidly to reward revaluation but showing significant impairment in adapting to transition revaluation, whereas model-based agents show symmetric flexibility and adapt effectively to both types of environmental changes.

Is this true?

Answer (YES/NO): YES